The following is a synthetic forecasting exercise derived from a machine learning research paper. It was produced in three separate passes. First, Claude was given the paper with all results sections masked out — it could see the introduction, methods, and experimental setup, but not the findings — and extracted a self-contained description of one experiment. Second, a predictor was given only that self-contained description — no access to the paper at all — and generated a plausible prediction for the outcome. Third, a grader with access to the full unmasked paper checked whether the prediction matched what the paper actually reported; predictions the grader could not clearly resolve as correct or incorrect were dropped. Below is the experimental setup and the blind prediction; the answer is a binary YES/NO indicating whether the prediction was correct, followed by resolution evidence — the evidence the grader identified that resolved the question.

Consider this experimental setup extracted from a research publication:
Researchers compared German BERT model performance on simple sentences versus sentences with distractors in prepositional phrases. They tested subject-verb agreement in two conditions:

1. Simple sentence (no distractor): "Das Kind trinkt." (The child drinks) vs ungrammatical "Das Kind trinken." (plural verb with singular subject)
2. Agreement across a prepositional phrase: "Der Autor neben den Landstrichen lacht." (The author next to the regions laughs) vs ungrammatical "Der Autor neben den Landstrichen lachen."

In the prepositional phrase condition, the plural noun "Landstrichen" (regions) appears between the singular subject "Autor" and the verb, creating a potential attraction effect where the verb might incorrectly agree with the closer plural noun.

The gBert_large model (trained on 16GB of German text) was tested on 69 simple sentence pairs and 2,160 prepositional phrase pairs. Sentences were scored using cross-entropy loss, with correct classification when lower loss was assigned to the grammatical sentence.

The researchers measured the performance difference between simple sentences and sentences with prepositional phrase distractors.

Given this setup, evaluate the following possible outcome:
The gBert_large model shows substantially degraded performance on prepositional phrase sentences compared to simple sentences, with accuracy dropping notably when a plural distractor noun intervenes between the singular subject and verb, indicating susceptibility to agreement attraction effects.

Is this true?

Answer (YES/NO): NO